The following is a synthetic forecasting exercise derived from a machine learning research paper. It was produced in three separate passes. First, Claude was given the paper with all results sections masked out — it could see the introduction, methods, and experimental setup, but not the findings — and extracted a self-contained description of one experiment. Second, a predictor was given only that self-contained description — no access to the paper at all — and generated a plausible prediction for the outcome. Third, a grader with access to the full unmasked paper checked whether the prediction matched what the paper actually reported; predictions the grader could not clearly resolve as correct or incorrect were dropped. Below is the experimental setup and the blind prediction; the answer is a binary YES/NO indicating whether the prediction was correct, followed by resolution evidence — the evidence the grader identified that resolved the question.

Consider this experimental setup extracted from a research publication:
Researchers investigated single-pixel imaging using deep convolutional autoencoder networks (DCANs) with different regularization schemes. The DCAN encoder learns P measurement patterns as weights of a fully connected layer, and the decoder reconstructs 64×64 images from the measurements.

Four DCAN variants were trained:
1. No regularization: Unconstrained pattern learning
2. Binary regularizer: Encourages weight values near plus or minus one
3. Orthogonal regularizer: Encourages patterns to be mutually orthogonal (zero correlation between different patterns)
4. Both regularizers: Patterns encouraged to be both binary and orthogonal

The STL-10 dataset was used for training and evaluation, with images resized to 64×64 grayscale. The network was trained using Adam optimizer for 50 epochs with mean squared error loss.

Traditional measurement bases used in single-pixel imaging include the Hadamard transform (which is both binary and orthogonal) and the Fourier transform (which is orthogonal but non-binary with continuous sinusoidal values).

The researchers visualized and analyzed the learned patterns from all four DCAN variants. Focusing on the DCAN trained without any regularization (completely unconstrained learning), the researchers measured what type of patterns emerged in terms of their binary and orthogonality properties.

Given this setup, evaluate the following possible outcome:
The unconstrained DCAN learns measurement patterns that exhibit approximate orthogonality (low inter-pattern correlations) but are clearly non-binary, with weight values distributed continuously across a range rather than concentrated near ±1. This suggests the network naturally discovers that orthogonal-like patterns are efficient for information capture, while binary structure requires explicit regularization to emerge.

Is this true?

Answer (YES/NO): YES